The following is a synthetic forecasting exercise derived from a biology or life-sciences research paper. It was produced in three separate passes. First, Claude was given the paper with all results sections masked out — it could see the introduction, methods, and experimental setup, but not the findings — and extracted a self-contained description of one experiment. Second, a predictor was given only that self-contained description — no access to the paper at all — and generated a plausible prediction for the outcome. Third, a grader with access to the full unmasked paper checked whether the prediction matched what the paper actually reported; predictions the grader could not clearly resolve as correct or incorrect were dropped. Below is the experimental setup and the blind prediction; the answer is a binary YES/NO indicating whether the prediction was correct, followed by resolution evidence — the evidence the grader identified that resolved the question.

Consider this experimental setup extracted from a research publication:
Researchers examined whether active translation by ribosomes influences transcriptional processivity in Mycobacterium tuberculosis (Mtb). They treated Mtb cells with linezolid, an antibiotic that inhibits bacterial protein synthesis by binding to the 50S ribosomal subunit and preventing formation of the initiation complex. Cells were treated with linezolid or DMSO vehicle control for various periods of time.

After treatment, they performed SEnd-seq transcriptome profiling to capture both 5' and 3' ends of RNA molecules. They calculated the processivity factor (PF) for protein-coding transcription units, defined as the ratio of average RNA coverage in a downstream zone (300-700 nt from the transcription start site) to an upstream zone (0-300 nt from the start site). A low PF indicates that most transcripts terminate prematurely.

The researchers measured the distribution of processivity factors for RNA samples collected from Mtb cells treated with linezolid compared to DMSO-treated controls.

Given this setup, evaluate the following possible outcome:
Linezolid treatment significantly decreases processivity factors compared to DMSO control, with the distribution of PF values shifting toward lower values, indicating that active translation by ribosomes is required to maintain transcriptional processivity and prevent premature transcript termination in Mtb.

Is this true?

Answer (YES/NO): YES